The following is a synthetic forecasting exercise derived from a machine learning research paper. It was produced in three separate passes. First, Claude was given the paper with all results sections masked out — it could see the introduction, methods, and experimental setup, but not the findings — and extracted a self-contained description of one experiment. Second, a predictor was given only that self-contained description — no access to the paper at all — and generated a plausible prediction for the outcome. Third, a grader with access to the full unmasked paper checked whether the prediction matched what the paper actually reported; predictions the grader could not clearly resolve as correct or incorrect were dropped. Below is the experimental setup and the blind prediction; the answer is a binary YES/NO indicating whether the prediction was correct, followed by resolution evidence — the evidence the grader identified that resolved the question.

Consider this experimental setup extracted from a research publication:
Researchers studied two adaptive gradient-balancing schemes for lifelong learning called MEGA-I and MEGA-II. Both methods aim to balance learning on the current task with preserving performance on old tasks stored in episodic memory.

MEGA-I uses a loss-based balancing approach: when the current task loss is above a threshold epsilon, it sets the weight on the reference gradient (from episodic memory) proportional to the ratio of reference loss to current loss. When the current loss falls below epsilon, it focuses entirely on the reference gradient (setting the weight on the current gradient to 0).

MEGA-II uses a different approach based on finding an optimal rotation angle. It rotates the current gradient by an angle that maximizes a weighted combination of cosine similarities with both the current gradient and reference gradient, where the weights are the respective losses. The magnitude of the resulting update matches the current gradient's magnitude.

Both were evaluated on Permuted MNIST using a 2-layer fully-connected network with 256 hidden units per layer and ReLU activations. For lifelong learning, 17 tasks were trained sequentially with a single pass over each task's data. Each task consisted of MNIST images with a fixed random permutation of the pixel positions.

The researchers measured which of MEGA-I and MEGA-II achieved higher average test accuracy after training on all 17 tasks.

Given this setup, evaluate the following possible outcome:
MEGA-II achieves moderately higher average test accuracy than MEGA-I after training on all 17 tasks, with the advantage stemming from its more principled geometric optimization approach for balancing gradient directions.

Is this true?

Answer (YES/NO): NO